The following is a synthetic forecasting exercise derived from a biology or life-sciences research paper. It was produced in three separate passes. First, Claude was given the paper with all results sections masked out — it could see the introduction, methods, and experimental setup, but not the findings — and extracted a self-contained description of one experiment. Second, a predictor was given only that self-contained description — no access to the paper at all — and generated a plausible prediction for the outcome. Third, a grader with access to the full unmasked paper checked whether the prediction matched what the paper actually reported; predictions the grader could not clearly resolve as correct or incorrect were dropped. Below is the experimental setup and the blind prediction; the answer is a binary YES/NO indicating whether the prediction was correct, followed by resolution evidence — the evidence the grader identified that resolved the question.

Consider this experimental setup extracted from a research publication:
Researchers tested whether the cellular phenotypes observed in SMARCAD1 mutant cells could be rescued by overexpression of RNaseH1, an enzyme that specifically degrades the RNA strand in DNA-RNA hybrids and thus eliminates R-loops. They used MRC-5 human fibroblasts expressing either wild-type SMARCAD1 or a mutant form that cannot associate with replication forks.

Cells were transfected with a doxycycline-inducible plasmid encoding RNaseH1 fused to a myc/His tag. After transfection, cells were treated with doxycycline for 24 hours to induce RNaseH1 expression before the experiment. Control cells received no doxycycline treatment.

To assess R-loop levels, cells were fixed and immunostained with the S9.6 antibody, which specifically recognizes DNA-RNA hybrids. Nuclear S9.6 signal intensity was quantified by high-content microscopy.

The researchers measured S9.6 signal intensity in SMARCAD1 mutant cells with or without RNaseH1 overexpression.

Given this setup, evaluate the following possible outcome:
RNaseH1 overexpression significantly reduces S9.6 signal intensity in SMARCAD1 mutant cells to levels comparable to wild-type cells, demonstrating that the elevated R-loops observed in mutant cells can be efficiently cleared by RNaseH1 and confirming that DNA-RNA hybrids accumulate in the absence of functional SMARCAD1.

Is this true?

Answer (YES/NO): YES